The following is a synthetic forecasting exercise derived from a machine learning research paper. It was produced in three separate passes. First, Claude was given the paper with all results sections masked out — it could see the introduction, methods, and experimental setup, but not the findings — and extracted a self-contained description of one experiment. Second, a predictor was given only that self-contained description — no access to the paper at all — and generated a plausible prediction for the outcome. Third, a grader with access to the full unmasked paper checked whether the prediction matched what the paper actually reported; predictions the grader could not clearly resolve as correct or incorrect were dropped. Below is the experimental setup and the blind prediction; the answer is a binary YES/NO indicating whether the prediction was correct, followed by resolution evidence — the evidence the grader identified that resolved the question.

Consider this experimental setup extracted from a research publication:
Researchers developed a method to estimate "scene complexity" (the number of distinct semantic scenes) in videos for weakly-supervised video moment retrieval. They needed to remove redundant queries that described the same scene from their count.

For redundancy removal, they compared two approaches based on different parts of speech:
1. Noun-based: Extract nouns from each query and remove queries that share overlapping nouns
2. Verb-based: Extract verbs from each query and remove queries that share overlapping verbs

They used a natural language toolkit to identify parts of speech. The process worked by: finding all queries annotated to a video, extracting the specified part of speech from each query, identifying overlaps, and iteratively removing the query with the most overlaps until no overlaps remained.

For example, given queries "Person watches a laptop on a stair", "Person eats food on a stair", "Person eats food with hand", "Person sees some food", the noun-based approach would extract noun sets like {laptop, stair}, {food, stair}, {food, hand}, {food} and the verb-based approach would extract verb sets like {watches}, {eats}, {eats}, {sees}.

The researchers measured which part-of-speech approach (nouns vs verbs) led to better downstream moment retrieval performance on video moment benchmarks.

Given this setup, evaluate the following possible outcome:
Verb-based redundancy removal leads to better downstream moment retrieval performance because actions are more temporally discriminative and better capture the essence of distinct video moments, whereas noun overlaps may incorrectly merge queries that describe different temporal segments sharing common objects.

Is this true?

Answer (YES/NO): NO